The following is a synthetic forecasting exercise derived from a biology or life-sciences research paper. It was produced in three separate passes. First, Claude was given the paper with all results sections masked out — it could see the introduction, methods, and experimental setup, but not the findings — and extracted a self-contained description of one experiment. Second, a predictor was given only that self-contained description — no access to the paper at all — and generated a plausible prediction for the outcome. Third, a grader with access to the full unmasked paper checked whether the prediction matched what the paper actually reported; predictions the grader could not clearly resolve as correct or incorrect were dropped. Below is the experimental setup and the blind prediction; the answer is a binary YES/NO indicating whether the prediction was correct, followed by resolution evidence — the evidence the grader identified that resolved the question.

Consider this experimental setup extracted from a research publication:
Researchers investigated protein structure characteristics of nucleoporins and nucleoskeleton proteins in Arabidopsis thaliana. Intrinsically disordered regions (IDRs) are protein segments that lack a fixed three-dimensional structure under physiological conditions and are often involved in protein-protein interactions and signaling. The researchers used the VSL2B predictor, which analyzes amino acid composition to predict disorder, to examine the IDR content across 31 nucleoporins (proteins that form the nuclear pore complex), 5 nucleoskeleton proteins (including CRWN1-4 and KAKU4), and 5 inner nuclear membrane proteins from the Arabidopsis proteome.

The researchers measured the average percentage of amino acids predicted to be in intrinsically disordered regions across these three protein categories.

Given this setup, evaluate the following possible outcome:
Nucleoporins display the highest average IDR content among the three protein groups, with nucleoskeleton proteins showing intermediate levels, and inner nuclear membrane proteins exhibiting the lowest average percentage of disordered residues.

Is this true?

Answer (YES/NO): NO